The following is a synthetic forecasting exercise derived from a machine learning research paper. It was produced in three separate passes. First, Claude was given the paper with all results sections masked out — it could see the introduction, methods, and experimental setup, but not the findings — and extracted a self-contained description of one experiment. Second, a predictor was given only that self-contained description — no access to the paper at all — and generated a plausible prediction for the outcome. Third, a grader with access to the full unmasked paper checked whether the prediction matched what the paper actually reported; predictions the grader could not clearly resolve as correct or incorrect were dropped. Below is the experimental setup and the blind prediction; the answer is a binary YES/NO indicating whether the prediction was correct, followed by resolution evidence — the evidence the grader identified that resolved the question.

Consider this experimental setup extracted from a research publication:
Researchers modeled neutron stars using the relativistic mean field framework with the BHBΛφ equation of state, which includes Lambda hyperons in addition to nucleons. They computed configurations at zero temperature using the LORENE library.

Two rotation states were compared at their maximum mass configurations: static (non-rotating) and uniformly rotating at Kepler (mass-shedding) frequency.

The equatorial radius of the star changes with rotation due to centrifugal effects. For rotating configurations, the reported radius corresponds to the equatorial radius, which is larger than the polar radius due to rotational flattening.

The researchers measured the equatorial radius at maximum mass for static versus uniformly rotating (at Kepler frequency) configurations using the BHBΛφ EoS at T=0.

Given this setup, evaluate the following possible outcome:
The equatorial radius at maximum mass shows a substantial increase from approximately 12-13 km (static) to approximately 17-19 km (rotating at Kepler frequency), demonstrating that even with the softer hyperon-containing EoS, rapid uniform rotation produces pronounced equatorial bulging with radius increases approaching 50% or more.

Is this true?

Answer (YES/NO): NO